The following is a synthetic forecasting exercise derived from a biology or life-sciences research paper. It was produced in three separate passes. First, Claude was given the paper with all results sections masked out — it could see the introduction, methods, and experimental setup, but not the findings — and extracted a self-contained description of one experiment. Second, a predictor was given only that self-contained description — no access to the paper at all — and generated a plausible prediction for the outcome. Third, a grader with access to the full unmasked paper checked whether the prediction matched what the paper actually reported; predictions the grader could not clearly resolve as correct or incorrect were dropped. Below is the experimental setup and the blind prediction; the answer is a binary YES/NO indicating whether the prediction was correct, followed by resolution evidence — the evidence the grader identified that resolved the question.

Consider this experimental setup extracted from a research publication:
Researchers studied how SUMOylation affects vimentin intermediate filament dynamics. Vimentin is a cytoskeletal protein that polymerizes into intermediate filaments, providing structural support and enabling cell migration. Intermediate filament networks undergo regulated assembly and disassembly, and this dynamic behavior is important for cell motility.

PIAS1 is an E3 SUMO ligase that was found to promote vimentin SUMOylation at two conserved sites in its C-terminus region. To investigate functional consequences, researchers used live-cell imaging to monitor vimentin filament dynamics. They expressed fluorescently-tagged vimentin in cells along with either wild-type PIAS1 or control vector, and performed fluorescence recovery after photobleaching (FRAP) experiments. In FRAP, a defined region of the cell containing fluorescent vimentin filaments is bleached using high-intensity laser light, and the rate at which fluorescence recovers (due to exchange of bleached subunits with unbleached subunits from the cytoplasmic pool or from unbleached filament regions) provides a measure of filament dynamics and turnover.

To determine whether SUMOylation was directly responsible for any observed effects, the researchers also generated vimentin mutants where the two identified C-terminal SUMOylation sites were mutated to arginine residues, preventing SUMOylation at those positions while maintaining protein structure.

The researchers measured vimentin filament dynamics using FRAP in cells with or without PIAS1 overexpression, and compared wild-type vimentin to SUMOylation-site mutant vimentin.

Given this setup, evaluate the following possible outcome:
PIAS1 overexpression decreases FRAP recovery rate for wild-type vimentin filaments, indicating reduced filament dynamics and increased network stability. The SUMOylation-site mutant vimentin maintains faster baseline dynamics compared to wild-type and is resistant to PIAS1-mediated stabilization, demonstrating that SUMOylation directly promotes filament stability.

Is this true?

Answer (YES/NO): NO